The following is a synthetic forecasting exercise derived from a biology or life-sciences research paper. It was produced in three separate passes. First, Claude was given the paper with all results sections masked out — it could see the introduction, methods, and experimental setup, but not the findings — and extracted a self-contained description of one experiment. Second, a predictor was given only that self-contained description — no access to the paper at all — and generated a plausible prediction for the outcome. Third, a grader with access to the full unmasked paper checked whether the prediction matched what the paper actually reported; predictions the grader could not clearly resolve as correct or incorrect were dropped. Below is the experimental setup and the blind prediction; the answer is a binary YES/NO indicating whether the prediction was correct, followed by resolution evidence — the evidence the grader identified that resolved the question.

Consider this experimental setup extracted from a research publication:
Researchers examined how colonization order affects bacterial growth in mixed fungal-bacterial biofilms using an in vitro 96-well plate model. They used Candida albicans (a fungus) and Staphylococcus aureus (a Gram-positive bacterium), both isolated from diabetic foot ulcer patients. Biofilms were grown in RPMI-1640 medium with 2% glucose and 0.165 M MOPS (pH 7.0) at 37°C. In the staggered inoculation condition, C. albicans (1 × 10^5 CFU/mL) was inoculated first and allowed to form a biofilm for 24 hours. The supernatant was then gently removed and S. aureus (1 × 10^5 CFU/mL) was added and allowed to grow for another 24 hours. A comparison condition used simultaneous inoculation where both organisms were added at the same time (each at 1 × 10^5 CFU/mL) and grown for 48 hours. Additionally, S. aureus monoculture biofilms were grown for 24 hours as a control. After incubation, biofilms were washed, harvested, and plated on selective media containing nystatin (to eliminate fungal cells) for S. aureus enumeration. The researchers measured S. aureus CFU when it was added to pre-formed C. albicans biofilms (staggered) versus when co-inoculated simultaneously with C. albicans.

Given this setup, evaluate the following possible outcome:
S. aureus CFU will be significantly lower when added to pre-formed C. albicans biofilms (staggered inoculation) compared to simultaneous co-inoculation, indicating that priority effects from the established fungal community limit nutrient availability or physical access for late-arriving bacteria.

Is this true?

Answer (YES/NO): YES